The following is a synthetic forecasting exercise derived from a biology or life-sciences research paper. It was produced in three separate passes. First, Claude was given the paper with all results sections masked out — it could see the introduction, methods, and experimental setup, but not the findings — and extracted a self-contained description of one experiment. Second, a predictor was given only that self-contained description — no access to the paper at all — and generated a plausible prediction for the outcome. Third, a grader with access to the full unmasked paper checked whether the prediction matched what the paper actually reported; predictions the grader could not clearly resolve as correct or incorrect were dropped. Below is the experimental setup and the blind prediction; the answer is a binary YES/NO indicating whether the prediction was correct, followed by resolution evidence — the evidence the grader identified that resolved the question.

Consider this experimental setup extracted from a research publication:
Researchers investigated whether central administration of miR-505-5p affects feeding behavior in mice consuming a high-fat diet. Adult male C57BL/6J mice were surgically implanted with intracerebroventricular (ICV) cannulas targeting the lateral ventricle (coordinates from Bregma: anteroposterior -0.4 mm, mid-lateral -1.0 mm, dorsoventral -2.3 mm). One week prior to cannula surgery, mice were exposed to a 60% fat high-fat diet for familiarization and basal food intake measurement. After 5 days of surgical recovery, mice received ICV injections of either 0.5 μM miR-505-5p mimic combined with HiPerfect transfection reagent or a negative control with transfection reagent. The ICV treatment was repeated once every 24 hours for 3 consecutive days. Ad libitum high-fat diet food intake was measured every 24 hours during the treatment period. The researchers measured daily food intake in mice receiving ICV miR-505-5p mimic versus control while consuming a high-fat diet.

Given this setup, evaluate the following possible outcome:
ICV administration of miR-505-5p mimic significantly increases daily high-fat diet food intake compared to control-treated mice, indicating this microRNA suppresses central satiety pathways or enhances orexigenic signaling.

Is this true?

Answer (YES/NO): YES